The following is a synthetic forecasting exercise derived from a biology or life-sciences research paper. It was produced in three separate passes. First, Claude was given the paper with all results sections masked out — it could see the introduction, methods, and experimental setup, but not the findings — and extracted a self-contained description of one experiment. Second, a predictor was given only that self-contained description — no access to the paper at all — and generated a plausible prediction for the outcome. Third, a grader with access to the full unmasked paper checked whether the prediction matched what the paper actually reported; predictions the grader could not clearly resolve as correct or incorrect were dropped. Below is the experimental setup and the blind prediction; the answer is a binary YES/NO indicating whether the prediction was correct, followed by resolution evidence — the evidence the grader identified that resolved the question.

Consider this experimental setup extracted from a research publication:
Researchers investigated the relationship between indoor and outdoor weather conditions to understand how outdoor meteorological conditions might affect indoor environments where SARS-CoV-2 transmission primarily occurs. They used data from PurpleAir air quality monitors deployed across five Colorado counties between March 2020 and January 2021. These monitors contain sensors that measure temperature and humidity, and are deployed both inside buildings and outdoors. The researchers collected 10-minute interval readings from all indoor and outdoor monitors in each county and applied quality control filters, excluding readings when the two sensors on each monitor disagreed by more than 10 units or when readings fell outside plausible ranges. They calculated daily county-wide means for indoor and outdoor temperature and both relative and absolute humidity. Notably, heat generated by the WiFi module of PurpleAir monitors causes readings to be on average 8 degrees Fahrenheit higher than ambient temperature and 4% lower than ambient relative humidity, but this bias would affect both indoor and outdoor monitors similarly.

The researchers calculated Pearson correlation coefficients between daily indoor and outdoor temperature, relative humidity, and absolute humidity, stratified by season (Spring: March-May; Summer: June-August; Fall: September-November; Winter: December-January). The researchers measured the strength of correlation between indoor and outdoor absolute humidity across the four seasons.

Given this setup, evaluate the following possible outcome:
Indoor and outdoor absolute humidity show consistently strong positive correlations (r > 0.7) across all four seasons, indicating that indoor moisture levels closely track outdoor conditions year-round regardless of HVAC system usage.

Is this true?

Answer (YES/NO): NO